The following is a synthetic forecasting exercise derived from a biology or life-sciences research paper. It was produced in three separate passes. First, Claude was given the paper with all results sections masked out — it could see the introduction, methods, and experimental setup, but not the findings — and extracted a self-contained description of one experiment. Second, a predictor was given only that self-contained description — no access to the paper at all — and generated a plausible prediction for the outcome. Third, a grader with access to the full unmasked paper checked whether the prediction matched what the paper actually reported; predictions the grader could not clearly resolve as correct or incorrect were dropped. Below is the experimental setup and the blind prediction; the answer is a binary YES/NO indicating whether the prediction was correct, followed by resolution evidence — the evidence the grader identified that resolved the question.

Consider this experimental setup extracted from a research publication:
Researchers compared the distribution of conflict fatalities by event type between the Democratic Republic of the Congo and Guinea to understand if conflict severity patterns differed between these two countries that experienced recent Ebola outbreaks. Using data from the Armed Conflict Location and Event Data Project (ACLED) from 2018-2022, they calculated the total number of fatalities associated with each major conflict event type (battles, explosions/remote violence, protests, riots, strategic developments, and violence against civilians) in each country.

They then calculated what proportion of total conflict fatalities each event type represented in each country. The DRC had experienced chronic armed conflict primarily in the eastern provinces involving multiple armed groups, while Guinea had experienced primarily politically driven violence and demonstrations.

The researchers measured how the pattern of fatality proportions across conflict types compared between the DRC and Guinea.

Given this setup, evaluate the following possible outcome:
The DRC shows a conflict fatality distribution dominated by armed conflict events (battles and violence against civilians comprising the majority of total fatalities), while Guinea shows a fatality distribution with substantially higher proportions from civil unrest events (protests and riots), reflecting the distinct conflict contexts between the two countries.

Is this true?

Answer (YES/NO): YES